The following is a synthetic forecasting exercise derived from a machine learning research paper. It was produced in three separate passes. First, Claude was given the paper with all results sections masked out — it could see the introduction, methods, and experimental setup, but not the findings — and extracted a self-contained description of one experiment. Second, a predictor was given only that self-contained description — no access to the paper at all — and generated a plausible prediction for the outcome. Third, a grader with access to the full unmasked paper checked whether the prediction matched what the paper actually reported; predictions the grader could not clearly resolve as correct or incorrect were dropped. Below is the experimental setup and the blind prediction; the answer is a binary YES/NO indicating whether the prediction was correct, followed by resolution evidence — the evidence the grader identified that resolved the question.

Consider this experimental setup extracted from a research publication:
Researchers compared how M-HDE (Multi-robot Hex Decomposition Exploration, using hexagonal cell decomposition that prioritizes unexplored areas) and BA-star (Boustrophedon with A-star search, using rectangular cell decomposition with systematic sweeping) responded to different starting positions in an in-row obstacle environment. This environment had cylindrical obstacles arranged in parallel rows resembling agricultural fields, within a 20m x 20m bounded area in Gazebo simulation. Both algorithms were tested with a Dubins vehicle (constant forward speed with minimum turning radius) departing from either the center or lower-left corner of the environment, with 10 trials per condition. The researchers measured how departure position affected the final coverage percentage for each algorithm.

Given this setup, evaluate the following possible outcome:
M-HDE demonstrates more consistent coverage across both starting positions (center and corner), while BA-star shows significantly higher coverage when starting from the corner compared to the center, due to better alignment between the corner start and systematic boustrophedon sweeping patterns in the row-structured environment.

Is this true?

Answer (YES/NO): YES